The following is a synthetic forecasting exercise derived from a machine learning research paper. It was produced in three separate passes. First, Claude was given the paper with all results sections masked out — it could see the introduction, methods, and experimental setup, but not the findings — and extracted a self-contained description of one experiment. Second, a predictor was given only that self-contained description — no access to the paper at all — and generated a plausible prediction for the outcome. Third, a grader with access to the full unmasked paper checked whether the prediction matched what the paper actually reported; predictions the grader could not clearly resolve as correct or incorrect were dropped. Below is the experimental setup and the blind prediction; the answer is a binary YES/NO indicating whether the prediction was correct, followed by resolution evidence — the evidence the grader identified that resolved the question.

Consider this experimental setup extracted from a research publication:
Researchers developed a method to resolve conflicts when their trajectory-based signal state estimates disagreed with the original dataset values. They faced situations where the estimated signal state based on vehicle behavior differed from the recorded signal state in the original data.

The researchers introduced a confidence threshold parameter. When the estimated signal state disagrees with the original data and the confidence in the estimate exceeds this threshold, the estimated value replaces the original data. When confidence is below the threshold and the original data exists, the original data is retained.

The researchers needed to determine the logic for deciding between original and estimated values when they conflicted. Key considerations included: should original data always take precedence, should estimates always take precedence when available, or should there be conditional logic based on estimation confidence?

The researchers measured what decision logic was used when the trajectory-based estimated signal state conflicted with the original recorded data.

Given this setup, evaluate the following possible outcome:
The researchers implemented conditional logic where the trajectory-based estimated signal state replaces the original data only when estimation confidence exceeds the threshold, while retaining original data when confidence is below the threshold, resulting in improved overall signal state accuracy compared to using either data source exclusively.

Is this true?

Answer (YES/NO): YES